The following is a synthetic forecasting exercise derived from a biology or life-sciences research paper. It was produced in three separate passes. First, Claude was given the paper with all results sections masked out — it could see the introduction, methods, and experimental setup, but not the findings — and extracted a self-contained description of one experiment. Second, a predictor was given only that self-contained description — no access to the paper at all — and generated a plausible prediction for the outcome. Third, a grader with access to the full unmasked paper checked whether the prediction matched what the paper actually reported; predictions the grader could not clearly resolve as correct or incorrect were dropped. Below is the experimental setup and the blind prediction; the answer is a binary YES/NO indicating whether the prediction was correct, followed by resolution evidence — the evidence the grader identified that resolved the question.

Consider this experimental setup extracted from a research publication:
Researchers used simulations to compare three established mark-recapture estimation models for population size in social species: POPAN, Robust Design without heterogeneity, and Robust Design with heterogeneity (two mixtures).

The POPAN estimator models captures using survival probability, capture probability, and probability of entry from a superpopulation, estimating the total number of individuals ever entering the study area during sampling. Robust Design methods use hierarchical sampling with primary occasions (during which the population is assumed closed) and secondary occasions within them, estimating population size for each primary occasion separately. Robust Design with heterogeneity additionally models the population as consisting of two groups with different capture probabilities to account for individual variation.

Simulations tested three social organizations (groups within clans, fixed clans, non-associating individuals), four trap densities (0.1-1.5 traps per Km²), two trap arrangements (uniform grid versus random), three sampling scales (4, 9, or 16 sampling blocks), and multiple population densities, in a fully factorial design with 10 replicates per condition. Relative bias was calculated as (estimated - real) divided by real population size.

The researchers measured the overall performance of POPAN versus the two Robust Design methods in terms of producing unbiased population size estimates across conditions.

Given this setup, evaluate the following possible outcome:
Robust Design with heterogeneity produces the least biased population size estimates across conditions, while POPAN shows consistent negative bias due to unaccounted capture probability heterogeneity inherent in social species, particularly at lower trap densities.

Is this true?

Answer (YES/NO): NO